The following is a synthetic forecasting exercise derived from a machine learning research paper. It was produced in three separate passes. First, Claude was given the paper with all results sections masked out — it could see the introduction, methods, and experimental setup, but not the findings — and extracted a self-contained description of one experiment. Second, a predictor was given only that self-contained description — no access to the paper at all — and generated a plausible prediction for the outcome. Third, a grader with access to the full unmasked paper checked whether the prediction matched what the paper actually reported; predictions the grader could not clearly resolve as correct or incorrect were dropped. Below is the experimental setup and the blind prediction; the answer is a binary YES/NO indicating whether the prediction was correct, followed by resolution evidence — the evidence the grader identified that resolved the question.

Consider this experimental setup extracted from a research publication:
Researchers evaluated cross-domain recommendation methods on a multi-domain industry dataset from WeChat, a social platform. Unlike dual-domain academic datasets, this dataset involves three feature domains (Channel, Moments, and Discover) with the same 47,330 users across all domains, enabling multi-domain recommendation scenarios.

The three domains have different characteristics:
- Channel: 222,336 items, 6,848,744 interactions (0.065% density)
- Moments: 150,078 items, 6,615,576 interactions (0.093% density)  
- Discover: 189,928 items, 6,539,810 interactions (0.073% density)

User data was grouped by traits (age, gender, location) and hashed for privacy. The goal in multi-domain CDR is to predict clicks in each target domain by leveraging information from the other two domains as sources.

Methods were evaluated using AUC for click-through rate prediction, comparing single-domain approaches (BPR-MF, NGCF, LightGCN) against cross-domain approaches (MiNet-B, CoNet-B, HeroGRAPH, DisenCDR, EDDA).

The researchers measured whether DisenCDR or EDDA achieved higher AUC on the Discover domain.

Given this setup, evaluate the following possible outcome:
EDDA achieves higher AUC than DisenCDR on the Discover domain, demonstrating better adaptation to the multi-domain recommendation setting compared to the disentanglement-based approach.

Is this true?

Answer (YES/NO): YES